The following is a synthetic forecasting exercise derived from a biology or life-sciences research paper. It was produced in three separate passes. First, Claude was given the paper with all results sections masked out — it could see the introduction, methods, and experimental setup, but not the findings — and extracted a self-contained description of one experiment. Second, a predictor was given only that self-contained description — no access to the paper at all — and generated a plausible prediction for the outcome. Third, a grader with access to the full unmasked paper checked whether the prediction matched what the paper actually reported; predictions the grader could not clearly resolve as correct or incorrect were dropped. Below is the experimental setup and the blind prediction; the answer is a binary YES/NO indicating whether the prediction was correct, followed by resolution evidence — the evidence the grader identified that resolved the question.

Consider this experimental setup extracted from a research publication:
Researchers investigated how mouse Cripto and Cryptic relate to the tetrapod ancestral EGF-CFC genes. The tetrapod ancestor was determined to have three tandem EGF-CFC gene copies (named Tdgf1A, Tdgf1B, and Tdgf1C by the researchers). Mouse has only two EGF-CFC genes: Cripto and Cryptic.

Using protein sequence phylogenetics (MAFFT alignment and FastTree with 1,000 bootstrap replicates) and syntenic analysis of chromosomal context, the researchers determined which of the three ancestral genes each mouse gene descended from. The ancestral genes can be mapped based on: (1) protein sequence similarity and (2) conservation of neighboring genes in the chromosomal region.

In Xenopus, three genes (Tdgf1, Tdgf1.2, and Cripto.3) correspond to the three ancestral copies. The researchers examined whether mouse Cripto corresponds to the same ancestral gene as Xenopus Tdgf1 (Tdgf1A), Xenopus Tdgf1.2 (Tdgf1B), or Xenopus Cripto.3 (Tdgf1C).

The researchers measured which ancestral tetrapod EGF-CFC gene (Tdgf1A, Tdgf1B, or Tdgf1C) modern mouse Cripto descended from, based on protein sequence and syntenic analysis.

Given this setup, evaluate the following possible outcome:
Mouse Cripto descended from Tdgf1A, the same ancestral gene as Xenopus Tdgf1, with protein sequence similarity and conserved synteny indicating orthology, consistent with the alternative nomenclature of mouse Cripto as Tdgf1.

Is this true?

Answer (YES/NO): NO